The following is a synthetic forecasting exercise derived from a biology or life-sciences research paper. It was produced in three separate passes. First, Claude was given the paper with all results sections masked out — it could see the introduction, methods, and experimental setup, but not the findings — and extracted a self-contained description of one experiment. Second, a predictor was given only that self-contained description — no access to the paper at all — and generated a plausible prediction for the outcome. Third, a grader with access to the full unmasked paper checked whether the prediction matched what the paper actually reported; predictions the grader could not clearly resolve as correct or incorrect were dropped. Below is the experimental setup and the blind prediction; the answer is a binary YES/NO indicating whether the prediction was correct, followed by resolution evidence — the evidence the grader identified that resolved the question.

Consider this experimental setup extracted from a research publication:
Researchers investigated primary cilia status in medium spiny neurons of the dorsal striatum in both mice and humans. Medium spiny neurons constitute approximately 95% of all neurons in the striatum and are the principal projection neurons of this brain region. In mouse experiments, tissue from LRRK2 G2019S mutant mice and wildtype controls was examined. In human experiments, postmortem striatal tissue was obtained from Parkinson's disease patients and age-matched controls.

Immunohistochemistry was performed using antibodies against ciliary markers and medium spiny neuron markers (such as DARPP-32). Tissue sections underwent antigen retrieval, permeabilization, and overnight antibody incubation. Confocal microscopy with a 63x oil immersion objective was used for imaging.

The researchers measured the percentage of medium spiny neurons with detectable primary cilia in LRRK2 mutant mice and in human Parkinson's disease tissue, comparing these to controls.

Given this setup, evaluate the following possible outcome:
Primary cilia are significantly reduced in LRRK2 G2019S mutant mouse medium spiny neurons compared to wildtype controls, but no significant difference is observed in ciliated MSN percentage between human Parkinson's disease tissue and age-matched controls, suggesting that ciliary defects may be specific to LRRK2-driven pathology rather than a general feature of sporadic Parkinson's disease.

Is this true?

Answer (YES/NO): NO